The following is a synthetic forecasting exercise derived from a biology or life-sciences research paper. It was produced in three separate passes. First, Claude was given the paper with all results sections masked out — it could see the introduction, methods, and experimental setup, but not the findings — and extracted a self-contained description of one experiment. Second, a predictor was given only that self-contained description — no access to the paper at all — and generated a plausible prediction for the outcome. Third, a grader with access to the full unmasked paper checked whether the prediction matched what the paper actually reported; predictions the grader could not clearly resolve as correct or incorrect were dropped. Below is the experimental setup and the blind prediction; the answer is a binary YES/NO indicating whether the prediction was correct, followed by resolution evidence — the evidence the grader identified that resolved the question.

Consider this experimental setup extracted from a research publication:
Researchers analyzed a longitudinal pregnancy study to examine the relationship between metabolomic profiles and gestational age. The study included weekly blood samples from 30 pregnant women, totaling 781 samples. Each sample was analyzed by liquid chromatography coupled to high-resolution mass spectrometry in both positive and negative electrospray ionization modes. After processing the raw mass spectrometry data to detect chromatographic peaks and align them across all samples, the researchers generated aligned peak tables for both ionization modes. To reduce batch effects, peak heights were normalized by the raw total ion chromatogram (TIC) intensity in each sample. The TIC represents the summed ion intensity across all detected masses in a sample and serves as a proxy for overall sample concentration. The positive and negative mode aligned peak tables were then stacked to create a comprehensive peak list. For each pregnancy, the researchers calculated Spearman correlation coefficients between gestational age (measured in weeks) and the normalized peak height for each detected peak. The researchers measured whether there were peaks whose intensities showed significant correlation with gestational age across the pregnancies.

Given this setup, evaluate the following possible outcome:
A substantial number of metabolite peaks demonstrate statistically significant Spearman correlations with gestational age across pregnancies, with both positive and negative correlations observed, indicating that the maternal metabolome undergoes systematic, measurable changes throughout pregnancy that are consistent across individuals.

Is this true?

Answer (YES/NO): YES